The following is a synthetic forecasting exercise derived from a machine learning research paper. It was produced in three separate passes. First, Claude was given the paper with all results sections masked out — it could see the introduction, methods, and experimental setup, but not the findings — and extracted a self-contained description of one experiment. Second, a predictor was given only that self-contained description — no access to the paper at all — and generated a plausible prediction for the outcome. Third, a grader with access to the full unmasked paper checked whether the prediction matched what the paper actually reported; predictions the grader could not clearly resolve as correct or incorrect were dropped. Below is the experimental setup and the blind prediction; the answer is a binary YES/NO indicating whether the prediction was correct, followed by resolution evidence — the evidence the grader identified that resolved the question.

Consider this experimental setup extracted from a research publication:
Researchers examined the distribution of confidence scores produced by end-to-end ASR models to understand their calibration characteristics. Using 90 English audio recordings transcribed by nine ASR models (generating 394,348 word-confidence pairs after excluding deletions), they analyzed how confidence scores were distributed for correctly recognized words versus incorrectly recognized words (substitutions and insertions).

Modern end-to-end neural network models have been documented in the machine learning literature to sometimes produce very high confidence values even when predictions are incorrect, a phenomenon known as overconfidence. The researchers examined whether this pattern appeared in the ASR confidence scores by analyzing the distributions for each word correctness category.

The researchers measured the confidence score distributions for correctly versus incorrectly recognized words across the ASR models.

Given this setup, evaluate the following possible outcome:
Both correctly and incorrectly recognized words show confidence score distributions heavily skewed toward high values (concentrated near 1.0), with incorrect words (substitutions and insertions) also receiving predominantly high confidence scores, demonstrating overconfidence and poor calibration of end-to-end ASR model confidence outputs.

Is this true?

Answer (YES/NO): NO